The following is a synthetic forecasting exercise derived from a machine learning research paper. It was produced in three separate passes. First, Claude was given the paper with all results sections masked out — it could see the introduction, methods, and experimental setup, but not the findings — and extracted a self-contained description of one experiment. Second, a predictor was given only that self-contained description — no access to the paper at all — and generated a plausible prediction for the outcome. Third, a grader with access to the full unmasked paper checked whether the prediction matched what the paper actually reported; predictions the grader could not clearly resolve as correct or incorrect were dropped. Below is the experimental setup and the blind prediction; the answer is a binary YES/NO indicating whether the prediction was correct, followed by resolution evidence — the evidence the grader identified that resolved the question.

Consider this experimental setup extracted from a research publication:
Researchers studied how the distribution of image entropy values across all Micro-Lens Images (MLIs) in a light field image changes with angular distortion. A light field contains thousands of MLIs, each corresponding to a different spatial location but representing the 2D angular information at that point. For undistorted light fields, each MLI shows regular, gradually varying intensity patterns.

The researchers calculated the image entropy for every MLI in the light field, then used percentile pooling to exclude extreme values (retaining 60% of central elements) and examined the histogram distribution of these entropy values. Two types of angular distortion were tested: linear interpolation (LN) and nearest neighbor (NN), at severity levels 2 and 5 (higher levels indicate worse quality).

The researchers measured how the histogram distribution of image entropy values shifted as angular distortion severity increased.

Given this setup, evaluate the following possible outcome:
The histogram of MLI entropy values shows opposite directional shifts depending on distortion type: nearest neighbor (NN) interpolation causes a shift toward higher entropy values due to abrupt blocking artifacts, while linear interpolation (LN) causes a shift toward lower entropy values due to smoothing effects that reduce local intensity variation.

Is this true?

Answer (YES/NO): NO